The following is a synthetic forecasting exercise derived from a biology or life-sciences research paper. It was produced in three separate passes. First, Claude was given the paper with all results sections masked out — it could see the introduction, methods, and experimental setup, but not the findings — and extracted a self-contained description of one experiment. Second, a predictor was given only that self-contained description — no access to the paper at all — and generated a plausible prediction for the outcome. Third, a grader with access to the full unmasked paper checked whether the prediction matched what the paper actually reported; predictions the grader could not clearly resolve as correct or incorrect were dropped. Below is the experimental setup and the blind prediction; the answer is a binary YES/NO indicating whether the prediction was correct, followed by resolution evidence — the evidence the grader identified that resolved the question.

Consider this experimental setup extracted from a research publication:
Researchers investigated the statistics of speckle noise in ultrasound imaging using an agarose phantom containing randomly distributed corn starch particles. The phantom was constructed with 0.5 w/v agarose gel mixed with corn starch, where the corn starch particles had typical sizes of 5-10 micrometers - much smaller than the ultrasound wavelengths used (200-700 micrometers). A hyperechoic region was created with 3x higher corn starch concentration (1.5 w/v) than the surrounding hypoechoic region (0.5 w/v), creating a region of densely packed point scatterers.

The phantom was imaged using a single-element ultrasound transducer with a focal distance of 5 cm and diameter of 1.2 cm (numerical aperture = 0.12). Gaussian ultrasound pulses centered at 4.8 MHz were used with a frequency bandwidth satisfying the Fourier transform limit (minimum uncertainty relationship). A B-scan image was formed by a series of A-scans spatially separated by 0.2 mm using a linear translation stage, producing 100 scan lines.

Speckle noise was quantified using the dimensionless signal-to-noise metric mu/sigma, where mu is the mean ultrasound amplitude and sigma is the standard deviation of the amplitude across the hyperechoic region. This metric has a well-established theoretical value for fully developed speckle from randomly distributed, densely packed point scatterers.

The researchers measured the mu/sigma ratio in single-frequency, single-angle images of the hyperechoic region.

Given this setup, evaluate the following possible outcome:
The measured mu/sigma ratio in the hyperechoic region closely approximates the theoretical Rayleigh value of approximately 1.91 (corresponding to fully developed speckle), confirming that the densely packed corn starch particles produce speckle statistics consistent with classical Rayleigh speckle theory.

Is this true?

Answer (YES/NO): YES